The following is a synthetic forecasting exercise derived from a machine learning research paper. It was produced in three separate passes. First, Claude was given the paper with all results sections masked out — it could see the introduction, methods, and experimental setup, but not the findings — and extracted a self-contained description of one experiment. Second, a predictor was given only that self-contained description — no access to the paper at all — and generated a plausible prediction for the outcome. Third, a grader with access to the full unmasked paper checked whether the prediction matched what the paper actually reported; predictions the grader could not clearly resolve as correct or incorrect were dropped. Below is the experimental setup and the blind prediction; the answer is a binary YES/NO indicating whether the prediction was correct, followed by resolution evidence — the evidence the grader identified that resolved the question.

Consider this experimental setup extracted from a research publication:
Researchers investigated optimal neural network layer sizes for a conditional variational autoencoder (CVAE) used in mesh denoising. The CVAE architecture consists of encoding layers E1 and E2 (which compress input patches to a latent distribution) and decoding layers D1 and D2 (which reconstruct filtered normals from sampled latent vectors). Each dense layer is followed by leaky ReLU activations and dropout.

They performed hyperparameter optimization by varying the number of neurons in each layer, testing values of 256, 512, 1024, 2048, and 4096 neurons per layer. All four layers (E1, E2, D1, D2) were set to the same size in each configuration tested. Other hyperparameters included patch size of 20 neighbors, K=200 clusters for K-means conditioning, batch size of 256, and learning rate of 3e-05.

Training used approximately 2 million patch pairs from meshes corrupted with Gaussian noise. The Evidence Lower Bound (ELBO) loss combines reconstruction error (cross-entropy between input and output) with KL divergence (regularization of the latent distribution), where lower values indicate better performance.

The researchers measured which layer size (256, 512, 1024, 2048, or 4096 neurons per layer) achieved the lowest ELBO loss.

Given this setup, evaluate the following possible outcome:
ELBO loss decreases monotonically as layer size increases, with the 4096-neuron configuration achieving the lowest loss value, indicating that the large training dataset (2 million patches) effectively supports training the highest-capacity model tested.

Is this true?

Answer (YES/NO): NO